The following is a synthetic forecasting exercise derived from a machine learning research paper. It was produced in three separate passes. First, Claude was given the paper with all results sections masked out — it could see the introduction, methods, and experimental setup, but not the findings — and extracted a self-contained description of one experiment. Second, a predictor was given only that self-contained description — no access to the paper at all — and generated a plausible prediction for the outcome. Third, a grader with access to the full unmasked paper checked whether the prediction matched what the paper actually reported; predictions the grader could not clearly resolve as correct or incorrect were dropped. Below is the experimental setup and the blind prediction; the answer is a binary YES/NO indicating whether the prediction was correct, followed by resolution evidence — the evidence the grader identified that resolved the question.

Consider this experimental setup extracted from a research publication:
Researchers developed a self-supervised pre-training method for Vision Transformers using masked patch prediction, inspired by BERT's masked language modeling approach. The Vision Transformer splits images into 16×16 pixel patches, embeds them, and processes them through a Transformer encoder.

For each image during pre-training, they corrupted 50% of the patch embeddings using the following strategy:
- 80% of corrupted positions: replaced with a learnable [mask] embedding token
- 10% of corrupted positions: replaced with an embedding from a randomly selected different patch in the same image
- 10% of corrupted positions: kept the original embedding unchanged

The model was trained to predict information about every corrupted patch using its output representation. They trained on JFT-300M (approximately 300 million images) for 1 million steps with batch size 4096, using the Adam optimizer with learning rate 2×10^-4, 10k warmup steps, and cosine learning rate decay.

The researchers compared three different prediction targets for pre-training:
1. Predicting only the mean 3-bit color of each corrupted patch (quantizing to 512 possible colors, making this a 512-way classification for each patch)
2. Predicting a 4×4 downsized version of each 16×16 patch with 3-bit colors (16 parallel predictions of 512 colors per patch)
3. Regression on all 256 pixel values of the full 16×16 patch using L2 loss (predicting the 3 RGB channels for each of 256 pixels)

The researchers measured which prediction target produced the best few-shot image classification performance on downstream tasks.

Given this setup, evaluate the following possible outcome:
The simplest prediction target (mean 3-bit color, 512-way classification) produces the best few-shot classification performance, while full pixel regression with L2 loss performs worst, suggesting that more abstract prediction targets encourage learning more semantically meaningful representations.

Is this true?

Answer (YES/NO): YES